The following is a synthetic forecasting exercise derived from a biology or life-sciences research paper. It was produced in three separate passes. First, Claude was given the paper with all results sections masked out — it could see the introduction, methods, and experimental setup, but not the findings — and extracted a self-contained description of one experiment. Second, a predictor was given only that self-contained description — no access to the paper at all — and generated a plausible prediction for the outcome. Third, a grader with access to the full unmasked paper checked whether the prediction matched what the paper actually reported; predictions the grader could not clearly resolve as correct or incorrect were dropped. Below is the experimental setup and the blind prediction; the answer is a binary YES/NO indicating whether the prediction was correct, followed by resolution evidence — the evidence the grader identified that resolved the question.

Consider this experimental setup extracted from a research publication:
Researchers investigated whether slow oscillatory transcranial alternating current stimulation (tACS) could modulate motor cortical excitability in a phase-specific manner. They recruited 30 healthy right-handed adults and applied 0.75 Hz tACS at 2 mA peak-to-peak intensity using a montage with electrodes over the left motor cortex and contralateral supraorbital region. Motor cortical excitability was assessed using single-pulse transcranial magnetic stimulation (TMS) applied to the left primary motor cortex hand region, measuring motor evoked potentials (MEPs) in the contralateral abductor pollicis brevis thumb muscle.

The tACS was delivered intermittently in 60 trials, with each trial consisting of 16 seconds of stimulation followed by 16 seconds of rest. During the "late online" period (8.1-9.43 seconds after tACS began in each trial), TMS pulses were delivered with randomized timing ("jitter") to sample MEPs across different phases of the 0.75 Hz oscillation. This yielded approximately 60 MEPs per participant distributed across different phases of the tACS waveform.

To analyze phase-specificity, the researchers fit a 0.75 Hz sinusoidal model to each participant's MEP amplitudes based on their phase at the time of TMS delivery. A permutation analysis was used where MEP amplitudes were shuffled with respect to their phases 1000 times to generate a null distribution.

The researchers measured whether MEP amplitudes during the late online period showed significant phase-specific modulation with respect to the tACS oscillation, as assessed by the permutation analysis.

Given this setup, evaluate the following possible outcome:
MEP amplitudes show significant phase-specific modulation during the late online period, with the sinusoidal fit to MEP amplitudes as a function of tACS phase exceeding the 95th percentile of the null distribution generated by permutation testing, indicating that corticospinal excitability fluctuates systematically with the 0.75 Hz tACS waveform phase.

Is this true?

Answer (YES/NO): NO